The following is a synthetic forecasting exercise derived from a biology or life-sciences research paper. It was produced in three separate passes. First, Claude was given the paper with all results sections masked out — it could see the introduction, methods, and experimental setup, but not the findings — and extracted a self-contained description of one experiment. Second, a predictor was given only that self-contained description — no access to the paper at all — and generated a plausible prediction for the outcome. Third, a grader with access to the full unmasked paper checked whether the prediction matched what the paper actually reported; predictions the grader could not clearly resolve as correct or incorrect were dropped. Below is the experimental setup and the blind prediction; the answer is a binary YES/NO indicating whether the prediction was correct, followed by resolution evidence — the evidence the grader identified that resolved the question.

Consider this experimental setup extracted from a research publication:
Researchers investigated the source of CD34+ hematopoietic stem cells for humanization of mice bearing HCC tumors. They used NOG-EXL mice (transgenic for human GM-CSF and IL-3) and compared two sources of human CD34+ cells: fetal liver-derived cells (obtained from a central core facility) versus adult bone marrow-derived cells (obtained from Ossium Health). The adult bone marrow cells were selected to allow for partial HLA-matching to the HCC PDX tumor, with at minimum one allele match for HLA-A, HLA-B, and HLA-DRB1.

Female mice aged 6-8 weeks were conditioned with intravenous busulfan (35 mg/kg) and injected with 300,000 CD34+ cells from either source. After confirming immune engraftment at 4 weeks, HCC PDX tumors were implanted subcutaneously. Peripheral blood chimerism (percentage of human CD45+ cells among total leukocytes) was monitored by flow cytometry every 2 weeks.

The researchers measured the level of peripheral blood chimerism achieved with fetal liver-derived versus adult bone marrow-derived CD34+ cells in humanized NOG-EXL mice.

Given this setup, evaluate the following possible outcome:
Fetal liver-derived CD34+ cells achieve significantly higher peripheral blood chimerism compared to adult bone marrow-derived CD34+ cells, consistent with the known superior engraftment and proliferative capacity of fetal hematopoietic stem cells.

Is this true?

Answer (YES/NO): YES